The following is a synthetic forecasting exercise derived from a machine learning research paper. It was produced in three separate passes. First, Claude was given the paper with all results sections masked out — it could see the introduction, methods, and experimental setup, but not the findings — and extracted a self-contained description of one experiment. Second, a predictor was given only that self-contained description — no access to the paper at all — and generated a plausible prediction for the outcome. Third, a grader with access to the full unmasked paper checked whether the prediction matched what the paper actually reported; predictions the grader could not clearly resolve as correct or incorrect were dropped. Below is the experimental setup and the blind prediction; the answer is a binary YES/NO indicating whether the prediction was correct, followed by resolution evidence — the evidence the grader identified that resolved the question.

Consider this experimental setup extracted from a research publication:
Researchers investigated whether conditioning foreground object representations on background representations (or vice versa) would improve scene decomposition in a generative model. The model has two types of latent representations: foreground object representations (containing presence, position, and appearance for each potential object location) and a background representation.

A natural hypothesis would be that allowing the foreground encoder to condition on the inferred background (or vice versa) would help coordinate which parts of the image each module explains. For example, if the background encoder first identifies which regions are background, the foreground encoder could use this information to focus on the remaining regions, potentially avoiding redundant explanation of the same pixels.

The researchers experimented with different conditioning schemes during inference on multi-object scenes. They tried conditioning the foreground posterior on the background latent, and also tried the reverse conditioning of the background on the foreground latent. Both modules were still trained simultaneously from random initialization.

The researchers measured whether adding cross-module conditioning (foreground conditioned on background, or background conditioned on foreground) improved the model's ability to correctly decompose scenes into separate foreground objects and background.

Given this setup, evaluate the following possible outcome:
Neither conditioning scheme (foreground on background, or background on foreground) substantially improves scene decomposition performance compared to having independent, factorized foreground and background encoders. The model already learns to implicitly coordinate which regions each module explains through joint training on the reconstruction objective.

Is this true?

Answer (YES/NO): YES